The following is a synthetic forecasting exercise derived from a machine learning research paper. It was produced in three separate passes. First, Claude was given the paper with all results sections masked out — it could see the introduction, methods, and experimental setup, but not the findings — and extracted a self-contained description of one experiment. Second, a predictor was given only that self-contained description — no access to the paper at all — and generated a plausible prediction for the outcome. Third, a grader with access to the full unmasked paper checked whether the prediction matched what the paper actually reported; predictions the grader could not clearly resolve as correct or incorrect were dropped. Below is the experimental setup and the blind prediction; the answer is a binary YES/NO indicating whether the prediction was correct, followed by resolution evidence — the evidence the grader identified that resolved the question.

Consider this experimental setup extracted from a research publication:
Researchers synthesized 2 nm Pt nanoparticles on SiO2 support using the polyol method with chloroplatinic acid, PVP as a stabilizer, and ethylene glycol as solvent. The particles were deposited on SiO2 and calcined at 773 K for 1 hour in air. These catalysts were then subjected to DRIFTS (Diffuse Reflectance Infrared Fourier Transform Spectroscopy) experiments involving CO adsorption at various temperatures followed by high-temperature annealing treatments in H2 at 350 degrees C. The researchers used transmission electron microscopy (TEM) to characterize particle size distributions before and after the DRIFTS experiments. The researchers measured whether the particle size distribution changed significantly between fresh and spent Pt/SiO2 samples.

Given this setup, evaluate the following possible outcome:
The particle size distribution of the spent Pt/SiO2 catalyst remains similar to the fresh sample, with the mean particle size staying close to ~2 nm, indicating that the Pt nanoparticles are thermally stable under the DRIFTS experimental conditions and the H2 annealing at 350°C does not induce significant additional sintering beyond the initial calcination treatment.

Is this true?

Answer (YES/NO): YES